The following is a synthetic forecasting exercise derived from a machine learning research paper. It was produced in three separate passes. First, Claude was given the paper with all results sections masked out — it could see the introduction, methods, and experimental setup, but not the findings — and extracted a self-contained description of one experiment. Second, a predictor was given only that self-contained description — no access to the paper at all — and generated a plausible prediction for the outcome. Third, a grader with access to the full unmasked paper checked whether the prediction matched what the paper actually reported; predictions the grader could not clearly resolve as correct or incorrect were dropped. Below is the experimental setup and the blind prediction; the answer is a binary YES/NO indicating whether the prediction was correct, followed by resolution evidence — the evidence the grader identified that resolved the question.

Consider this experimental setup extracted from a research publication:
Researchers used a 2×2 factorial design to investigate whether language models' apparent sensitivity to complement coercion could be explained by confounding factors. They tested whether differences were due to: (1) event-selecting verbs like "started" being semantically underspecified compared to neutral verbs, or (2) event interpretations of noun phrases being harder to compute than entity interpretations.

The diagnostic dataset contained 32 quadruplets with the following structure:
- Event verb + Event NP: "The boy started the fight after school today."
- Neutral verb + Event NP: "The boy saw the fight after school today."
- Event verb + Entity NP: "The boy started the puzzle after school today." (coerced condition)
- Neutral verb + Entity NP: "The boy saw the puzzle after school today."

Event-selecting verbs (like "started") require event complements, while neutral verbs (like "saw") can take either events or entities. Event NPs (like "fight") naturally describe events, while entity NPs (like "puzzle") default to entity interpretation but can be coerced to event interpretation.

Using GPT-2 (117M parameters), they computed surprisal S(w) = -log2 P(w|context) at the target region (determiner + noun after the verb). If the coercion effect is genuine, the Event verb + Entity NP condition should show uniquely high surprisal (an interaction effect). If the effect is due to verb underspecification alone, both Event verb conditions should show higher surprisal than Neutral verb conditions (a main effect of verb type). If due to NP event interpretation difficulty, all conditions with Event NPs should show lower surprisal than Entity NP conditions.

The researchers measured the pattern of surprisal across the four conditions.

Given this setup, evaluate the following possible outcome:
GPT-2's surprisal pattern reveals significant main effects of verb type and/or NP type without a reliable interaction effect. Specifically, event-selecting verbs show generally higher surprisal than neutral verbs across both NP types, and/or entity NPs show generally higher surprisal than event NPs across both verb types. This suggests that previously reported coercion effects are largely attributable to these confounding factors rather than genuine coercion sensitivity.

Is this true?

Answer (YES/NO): YES